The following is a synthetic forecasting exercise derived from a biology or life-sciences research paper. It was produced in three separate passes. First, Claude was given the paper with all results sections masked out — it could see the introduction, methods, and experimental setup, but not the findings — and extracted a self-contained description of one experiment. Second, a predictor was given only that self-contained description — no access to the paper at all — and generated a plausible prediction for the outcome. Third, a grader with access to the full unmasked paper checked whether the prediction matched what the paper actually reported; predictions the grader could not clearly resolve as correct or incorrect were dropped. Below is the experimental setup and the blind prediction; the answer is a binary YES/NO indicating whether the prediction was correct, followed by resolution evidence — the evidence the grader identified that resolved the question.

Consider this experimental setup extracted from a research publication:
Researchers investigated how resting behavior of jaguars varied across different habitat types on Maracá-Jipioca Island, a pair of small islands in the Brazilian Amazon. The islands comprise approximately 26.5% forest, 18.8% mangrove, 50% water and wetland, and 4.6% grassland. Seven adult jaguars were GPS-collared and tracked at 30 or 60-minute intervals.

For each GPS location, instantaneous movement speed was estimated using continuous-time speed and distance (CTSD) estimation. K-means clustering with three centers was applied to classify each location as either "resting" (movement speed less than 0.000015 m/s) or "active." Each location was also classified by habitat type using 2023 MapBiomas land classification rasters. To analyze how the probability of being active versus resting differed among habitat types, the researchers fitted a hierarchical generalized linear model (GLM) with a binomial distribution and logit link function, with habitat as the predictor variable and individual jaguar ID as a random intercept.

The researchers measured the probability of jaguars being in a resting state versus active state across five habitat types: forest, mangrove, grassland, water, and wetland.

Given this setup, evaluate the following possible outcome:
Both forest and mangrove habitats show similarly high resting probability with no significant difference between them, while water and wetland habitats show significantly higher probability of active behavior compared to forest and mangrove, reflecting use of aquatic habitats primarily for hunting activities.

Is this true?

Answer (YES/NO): NO